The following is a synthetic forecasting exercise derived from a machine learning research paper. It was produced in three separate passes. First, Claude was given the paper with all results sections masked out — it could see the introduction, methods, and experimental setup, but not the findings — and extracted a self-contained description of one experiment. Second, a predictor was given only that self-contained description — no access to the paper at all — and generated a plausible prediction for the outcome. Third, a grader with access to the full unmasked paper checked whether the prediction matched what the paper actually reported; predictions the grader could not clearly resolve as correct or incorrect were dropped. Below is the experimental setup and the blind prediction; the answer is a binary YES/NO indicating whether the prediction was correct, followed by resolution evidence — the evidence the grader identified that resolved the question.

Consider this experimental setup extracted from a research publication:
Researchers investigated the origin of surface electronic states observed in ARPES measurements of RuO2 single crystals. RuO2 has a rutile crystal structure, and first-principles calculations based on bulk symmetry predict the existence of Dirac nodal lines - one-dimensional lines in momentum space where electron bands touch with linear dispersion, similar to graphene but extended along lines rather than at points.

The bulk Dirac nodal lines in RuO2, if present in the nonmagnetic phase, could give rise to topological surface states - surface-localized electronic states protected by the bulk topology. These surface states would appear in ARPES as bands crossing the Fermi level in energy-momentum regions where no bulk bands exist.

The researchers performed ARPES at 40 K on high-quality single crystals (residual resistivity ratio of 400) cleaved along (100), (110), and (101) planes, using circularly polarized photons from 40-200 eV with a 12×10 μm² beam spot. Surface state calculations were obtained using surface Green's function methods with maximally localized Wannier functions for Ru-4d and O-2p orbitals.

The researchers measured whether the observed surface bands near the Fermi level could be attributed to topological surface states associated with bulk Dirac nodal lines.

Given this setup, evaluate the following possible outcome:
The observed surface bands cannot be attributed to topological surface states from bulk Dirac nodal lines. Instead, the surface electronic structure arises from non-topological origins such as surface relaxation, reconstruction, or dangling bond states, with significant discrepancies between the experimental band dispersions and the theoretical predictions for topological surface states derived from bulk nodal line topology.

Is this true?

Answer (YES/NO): NO